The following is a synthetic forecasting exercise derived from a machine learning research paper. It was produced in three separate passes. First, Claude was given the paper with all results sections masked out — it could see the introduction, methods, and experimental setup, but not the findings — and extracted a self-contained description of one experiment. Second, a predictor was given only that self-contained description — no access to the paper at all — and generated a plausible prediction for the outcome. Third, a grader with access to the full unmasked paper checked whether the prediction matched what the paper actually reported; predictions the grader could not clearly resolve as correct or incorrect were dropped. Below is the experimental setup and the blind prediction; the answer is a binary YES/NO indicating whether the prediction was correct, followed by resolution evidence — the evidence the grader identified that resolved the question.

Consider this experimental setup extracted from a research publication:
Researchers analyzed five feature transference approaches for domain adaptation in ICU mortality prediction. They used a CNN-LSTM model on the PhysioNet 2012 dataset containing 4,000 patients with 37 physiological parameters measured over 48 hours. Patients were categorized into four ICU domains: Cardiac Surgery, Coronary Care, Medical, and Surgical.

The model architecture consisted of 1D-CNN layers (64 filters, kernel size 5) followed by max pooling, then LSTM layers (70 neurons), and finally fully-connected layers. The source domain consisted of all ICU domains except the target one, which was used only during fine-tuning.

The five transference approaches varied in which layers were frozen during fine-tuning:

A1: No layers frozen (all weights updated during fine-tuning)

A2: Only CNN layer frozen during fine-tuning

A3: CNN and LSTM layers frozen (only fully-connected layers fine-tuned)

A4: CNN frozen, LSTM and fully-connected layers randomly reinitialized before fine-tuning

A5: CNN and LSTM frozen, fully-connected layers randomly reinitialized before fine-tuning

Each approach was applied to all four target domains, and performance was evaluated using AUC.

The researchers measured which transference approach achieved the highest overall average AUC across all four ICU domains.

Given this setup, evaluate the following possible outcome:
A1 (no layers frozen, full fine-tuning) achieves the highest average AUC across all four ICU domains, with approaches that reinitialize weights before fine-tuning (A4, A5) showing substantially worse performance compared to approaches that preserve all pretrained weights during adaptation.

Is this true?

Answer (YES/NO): NO